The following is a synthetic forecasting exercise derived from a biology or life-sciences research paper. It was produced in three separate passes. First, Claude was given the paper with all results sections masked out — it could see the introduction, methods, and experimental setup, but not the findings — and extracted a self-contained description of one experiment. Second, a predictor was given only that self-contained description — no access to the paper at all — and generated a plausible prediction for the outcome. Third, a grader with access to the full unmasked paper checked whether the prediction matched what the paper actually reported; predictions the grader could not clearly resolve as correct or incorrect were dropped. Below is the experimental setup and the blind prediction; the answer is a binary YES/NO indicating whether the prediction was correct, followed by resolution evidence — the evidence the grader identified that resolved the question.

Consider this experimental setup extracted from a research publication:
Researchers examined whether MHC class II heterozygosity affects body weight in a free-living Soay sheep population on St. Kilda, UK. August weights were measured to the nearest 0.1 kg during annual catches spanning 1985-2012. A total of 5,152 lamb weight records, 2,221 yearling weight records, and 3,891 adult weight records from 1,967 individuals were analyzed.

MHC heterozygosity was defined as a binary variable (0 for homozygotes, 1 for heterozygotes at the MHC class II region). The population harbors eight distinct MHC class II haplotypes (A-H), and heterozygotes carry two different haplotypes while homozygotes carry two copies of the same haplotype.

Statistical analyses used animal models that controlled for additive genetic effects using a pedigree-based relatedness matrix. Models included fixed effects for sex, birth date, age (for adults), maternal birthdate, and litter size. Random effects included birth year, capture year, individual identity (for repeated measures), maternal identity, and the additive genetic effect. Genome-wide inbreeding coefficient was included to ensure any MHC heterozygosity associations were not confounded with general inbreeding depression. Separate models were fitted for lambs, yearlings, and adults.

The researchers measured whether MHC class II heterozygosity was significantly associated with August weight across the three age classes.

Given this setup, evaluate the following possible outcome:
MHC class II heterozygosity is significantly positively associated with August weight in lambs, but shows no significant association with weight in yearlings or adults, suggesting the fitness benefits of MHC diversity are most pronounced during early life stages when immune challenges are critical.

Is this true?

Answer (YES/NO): NO